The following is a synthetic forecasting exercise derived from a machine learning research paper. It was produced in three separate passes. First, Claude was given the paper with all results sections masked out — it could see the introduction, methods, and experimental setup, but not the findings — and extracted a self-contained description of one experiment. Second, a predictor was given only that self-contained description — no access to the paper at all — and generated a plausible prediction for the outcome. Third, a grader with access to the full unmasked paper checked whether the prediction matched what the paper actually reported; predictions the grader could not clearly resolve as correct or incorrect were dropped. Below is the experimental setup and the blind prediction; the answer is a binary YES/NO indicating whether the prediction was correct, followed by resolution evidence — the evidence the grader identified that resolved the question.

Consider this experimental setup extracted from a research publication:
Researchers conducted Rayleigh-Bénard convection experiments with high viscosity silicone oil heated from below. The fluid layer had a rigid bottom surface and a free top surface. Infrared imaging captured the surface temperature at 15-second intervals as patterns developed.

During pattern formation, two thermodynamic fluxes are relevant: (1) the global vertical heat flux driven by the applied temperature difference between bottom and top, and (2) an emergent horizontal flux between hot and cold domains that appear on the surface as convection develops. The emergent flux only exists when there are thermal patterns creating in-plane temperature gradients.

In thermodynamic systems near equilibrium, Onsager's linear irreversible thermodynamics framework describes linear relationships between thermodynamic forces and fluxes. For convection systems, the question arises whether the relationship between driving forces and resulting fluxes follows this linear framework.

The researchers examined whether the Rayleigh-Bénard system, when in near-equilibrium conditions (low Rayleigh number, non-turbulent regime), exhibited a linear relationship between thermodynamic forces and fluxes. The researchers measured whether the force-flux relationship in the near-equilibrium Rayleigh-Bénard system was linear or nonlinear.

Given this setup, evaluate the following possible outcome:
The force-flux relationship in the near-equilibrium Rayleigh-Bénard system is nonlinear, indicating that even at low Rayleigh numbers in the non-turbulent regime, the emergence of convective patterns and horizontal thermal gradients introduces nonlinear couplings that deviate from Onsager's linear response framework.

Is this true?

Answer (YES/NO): NO